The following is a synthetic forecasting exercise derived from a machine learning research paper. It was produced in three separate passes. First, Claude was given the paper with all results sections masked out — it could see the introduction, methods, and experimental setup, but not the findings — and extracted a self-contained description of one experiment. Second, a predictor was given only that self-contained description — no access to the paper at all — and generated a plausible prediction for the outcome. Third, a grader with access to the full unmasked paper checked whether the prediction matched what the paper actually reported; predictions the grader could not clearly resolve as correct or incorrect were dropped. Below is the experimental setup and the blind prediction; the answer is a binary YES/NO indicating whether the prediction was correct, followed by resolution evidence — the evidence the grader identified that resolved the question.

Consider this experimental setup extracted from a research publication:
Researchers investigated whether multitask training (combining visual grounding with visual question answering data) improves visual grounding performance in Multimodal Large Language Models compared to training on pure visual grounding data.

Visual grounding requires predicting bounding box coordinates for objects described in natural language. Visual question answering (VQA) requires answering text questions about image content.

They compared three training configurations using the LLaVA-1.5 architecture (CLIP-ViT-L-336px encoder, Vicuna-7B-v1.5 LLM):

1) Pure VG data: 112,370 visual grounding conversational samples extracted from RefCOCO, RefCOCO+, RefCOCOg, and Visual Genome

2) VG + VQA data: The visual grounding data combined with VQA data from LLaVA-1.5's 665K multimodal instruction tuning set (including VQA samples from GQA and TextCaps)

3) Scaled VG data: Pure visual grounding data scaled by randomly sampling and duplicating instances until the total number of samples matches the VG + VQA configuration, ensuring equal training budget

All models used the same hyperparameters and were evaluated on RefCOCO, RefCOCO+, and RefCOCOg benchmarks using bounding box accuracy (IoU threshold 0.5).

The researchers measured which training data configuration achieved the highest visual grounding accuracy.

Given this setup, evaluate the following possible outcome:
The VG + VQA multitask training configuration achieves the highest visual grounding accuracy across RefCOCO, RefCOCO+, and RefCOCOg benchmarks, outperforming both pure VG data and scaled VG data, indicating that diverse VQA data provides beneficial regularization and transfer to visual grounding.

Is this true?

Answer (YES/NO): NO